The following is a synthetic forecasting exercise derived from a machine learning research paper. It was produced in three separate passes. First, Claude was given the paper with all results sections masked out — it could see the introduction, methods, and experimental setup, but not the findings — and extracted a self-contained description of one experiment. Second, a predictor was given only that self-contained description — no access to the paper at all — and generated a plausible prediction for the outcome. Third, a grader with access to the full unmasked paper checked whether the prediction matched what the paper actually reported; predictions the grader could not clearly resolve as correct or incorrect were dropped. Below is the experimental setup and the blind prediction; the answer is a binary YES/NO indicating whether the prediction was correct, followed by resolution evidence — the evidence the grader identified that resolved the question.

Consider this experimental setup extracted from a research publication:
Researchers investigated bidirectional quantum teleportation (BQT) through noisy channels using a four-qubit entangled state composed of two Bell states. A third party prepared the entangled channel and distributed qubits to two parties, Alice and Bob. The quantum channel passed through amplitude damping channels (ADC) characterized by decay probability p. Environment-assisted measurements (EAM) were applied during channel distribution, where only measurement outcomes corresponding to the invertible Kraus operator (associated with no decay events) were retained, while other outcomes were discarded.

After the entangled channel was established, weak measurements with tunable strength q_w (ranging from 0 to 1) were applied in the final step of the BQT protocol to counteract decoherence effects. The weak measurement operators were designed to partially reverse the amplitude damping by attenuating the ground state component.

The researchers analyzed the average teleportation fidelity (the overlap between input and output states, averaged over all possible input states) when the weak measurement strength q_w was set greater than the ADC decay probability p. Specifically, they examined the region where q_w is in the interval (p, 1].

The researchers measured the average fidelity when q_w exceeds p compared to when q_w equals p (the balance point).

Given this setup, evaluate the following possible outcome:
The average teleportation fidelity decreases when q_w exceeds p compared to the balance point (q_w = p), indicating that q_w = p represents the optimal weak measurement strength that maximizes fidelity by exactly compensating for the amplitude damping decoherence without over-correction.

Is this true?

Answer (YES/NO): YES